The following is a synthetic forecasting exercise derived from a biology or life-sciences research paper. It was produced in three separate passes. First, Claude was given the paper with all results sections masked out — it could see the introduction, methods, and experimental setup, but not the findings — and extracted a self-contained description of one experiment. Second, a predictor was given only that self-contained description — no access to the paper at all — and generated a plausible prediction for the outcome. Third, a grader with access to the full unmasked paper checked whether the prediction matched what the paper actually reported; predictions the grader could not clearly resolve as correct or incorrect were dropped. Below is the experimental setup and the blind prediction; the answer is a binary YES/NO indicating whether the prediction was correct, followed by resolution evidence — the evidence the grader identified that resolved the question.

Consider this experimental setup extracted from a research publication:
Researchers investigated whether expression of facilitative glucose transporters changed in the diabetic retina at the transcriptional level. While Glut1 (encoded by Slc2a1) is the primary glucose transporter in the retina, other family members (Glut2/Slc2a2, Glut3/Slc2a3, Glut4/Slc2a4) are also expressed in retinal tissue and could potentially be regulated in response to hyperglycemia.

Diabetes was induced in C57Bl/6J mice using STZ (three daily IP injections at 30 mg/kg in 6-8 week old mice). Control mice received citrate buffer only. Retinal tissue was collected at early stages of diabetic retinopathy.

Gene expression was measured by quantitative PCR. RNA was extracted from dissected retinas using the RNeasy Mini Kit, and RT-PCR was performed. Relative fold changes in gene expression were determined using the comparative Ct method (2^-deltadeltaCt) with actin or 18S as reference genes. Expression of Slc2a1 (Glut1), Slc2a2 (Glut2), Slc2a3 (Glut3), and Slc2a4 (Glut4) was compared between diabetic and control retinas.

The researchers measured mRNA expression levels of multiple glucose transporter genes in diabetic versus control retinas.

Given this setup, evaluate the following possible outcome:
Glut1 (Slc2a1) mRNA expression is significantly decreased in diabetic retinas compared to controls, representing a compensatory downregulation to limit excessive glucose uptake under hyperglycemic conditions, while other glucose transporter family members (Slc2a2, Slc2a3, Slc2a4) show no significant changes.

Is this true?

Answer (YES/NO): NO